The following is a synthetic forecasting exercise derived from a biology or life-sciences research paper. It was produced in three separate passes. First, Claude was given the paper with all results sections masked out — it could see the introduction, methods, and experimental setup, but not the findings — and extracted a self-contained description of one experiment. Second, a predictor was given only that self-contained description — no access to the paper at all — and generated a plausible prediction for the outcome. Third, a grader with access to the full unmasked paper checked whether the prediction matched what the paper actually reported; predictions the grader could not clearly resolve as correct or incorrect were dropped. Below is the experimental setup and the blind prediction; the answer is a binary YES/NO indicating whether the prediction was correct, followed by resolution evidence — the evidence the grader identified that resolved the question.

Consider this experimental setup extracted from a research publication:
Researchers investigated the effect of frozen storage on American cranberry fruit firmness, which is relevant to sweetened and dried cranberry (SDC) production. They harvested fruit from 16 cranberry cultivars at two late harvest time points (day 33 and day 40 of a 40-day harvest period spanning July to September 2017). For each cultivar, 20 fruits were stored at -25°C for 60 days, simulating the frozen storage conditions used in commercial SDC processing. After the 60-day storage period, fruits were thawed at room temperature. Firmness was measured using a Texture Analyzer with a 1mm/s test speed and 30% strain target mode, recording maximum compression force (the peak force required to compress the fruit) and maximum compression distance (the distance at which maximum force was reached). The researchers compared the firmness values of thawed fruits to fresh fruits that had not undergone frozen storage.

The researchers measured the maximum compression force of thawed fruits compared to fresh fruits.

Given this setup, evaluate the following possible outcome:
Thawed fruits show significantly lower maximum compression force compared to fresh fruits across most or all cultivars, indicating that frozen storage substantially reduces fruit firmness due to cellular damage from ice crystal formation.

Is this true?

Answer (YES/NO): YES